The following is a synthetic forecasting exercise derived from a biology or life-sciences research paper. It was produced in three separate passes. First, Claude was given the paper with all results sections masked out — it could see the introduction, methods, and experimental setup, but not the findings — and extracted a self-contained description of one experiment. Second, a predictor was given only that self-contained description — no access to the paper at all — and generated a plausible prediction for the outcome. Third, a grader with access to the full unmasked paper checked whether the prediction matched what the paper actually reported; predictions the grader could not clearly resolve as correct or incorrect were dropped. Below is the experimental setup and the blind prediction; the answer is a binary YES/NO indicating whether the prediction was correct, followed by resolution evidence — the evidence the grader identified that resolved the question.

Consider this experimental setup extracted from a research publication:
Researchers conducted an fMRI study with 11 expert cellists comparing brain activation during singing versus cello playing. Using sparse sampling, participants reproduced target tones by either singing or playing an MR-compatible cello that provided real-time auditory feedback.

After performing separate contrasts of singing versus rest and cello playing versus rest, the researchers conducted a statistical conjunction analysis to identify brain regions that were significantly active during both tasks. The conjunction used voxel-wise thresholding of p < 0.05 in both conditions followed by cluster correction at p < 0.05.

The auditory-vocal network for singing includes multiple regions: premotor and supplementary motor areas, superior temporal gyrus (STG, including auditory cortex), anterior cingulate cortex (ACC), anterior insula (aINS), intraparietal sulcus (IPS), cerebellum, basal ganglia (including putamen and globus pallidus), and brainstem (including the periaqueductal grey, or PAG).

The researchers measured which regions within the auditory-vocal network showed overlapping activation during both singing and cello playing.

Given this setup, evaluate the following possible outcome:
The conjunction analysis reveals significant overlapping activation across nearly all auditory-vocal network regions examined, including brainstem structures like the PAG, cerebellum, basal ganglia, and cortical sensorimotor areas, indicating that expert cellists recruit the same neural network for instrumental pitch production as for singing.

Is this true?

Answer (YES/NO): NO